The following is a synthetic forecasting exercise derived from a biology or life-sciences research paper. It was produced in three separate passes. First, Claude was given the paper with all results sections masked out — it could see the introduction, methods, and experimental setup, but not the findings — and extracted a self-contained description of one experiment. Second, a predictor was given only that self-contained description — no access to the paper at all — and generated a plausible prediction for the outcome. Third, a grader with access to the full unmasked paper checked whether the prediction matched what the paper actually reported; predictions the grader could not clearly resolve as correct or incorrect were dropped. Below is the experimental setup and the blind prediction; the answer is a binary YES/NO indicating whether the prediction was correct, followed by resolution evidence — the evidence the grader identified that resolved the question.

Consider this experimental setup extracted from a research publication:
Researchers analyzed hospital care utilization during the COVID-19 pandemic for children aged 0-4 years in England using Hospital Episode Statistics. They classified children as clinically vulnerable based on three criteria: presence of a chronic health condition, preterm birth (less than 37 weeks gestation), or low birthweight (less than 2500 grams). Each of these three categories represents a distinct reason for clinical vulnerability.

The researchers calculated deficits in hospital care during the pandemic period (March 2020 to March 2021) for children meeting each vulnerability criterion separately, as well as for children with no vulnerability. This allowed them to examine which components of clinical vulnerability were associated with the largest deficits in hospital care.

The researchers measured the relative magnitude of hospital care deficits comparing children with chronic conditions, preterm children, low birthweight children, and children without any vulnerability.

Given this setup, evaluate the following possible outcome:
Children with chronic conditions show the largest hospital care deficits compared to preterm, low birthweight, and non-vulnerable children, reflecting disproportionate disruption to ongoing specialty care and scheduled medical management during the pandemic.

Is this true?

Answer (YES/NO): YES